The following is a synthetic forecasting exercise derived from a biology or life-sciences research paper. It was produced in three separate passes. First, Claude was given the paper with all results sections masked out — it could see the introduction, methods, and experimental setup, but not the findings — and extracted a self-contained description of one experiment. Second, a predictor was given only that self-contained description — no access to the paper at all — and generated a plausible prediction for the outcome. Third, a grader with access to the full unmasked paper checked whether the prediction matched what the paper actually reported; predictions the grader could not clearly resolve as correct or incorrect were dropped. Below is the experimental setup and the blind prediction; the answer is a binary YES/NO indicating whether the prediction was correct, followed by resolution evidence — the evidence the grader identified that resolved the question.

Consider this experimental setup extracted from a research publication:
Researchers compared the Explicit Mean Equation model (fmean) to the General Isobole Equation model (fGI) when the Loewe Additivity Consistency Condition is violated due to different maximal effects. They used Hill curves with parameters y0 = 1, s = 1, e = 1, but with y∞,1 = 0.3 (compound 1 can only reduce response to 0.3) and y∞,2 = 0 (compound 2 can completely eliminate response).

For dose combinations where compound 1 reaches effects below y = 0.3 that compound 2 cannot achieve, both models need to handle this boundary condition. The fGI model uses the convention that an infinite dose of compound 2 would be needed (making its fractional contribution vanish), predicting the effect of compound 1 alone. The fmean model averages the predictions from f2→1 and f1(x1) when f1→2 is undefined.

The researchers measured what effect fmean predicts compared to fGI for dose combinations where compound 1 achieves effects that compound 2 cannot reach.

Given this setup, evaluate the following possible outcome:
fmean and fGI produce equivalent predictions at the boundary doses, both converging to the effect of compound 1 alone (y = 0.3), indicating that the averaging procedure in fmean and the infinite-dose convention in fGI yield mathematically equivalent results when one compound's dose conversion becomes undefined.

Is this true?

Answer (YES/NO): NO